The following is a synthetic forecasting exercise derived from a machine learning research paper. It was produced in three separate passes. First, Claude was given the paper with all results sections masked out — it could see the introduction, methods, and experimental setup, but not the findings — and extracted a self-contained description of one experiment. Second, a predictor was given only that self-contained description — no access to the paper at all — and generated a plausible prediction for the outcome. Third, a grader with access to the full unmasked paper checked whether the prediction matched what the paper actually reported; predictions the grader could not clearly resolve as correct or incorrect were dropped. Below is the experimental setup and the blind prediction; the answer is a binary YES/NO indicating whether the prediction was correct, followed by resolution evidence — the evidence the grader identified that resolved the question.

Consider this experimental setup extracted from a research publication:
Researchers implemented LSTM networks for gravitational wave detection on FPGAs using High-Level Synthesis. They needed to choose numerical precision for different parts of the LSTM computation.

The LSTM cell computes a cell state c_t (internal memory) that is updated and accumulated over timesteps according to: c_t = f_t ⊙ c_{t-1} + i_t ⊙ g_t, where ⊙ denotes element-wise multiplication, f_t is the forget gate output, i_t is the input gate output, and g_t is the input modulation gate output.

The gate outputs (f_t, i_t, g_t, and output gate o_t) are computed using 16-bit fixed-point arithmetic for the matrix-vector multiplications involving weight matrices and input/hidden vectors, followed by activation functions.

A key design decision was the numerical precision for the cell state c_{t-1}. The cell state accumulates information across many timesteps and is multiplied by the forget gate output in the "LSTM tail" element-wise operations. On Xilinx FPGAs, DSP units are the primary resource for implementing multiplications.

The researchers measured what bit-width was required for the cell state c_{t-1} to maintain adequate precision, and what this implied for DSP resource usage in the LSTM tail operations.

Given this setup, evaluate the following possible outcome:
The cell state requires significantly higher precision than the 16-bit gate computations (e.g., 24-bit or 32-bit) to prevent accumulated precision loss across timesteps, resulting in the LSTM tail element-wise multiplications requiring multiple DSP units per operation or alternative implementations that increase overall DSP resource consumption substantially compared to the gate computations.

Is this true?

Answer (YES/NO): YES